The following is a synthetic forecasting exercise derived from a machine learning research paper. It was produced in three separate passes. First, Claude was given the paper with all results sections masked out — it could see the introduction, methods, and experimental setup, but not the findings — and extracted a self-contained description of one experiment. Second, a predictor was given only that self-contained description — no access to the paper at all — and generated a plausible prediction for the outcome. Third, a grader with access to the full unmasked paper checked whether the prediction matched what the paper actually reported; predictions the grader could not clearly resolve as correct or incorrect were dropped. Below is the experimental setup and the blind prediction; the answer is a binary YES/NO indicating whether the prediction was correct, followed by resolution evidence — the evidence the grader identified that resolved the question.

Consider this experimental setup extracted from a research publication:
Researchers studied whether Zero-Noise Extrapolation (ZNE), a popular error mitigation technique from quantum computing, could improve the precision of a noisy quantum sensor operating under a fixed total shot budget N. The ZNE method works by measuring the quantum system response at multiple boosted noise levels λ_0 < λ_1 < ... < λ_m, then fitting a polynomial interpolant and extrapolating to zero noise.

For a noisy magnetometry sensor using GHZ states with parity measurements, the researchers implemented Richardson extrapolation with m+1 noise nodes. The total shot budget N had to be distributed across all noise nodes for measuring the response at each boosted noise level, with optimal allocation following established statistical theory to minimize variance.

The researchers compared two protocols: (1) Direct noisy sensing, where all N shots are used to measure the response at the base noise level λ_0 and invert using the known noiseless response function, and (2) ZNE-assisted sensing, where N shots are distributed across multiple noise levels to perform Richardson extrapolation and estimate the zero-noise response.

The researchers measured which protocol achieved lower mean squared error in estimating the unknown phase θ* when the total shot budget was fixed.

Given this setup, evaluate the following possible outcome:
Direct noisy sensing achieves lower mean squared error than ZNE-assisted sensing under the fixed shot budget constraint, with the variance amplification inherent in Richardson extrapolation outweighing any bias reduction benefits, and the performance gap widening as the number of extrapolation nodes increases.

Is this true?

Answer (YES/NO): NO